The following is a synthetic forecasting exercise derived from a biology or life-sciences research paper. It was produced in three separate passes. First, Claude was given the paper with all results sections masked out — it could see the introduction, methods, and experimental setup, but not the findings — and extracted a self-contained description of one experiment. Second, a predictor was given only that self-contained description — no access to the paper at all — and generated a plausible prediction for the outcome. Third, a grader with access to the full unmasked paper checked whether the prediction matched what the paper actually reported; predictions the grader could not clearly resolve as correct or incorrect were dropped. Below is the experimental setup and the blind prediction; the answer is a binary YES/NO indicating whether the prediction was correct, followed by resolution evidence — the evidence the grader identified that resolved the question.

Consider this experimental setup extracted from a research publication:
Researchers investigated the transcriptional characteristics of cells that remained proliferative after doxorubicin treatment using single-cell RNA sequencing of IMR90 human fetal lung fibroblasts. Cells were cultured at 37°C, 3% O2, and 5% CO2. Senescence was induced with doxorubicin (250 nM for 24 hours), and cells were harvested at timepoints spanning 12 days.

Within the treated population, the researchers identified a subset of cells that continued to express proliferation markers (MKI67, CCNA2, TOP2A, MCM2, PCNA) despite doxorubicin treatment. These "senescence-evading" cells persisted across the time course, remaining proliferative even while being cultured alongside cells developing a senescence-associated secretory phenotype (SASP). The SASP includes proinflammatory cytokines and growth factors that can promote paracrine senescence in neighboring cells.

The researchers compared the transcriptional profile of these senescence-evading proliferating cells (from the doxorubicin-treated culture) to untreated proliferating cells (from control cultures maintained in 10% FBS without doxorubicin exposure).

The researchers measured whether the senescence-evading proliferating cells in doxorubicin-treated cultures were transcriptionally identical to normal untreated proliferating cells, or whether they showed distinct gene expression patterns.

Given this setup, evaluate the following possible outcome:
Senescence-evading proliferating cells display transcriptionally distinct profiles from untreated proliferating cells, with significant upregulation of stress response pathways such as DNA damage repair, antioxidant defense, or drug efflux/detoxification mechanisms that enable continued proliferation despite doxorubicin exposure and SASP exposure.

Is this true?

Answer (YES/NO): YES